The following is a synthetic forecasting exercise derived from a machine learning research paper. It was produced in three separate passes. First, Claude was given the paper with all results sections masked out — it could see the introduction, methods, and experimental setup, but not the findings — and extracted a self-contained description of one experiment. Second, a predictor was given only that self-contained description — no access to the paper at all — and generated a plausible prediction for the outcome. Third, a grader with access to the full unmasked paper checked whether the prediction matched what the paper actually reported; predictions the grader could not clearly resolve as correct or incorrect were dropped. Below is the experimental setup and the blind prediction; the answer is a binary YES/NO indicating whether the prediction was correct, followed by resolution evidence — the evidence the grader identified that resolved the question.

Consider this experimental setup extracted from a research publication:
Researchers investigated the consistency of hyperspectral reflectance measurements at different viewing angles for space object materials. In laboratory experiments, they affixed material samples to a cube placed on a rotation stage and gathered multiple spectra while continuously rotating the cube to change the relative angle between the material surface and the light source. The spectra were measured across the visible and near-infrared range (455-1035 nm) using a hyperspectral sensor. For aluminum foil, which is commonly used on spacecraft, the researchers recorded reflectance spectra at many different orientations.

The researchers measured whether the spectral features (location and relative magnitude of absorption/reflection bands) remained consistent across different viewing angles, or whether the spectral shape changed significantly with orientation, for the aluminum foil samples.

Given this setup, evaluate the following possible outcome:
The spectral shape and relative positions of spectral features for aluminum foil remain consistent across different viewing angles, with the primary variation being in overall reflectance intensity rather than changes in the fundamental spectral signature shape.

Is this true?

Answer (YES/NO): YES